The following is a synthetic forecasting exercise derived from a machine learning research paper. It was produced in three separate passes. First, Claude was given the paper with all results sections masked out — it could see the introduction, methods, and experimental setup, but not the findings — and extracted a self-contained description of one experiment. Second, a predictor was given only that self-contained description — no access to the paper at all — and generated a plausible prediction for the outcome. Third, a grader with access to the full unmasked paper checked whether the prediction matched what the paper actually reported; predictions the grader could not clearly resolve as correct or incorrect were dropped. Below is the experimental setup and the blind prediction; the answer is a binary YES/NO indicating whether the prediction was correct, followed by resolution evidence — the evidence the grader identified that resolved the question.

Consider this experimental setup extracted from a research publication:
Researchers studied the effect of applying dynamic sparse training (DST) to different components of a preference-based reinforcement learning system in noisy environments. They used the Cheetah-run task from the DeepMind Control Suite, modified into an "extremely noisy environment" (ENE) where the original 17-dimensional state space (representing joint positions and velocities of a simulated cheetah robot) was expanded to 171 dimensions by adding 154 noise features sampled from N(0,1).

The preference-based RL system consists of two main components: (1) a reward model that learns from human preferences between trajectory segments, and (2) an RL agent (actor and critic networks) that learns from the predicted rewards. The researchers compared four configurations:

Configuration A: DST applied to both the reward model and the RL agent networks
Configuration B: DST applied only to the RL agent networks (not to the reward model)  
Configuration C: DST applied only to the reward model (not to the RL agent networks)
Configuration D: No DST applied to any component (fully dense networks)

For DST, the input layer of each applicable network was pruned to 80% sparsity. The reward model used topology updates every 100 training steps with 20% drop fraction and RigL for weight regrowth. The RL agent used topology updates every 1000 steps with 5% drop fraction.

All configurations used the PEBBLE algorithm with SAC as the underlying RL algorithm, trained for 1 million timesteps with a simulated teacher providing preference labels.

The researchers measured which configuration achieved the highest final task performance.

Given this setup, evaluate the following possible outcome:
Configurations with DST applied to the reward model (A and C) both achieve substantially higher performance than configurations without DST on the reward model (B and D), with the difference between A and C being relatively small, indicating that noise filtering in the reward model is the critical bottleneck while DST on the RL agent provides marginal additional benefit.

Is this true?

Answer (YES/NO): NO